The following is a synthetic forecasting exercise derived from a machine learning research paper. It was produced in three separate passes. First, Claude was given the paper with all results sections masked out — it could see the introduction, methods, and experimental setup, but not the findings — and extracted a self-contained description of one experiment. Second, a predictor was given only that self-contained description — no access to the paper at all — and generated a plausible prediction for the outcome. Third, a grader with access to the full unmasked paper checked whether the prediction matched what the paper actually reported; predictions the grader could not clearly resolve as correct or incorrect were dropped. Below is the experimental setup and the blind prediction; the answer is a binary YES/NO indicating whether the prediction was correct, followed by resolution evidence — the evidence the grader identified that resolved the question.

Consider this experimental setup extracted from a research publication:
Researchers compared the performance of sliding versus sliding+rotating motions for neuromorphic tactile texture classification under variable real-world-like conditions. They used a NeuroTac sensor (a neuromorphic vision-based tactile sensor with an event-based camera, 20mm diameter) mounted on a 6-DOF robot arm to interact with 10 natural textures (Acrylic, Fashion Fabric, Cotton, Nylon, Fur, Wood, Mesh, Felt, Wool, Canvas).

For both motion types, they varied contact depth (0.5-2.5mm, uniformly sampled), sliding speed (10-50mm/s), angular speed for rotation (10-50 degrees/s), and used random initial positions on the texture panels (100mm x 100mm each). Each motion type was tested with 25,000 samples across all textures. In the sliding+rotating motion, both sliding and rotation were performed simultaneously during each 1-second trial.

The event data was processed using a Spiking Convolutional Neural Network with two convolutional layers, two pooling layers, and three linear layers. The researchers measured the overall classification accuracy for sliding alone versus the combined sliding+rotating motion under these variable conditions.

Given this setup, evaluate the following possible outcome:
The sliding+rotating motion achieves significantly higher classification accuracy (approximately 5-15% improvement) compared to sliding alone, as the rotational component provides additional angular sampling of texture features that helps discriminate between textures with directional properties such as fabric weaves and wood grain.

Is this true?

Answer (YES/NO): YES